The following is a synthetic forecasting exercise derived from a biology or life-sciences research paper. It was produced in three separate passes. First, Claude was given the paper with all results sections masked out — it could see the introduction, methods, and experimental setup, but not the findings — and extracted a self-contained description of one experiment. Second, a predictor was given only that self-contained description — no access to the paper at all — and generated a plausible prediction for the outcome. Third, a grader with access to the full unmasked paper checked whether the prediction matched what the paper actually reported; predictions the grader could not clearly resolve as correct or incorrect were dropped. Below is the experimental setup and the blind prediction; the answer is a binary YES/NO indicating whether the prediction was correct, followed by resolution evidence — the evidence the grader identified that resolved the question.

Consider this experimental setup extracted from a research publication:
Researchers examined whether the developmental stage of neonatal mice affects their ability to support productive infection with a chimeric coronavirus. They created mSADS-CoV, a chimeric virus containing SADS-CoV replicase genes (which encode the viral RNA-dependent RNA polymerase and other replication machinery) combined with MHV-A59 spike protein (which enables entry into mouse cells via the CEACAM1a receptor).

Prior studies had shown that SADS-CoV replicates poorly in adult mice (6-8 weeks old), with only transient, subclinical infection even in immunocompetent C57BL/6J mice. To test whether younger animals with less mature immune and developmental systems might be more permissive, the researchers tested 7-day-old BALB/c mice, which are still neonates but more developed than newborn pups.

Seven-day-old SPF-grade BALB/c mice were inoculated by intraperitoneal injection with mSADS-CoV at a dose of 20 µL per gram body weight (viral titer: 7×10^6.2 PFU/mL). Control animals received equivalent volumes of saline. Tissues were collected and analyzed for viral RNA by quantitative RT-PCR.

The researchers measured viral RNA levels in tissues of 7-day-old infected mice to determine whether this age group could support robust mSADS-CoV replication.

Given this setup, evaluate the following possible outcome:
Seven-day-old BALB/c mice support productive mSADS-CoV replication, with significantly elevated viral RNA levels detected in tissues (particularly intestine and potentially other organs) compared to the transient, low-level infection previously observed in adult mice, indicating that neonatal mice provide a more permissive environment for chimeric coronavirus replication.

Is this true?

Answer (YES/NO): NO